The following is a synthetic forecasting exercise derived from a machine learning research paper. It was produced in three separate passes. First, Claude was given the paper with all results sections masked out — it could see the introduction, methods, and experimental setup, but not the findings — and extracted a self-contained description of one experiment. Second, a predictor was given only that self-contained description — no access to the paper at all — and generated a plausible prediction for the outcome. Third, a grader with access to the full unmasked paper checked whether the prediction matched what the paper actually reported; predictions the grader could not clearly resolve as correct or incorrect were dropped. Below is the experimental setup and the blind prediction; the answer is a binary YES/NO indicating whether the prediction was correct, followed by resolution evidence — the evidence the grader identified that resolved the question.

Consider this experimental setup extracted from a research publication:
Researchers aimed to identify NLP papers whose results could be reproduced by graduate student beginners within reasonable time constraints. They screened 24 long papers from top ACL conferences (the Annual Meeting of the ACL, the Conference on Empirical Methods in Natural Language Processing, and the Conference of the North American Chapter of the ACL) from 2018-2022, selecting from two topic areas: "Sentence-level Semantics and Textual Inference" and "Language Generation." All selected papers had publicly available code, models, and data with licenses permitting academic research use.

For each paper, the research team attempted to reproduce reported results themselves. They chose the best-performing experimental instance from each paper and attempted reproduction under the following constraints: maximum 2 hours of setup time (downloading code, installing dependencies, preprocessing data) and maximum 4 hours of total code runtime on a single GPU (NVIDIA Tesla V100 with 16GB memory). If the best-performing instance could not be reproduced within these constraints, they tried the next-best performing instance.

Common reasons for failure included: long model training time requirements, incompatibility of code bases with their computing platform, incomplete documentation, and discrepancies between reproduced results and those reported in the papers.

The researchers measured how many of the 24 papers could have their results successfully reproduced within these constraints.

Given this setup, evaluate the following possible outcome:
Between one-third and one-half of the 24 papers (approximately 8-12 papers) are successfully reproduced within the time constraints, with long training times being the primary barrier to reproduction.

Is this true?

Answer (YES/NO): NO